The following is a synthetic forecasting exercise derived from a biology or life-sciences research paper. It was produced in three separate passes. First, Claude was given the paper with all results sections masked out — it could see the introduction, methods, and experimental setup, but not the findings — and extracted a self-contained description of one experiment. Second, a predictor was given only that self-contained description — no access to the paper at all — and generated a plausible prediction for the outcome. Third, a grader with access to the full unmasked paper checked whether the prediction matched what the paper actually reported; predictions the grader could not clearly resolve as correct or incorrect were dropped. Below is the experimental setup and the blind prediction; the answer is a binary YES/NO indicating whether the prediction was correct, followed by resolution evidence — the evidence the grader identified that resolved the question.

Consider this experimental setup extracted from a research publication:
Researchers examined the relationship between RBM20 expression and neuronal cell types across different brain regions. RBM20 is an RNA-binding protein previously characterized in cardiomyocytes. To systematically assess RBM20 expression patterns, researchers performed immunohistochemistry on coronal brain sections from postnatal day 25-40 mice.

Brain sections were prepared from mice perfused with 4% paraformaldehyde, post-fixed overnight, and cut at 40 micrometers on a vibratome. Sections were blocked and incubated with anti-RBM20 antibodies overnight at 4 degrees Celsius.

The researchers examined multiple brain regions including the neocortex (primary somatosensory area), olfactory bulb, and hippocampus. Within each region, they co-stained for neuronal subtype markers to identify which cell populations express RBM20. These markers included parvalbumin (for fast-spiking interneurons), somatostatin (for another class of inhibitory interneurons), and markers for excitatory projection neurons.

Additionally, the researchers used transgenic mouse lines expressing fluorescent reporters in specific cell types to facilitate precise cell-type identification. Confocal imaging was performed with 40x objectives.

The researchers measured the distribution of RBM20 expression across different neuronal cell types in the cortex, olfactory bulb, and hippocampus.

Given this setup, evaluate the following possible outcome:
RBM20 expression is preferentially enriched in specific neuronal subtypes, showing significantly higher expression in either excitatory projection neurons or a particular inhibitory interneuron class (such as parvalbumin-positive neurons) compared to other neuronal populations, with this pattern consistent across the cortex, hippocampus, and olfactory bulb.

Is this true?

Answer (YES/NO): NO